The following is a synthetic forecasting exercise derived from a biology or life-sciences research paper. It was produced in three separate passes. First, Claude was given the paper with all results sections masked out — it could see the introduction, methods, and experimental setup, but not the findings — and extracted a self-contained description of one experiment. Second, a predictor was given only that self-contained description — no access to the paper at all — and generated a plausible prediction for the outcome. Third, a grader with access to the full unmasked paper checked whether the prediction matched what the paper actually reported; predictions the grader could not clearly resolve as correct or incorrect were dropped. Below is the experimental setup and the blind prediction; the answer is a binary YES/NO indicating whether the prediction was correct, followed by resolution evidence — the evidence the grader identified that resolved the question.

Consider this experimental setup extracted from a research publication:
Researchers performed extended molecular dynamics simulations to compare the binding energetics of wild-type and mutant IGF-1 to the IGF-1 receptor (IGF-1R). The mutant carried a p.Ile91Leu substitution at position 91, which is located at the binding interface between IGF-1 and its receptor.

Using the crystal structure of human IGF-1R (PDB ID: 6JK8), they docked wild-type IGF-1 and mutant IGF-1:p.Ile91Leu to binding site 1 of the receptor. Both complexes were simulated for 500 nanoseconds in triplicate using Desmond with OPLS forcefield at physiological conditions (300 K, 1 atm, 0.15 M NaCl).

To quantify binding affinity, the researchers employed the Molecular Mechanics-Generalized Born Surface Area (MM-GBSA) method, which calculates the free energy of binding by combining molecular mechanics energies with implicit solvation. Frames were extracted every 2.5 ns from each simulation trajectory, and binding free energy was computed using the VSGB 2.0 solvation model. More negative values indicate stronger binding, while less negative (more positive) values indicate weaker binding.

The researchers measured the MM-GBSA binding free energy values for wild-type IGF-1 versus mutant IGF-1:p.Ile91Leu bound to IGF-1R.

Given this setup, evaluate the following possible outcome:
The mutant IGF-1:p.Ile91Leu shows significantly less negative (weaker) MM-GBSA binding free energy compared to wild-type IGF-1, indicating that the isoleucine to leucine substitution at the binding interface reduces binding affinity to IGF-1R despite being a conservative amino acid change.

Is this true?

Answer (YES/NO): YES